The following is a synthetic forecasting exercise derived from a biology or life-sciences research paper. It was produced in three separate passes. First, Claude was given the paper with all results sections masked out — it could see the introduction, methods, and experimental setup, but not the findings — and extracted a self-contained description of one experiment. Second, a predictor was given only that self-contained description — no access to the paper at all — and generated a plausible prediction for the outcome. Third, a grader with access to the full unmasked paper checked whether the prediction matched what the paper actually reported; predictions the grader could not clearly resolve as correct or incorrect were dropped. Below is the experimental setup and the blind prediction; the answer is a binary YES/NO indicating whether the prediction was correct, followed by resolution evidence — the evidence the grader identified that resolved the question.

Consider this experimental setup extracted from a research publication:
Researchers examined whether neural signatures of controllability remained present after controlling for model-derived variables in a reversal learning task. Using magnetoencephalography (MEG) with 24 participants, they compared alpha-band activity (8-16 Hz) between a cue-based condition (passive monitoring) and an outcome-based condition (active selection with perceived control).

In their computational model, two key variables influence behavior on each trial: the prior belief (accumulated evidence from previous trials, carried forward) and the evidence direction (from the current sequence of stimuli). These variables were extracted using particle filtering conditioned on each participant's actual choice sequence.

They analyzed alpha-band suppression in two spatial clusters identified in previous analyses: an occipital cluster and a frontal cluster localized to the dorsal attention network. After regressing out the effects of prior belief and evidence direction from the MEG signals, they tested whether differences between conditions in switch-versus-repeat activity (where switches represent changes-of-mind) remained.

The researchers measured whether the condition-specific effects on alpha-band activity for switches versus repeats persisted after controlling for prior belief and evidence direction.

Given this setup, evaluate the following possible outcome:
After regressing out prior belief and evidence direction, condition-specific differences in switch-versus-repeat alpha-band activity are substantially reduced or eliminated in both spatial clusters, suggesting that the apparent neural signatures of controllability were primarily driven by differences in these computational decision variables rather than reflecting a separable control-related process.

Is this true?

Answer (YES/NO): NO